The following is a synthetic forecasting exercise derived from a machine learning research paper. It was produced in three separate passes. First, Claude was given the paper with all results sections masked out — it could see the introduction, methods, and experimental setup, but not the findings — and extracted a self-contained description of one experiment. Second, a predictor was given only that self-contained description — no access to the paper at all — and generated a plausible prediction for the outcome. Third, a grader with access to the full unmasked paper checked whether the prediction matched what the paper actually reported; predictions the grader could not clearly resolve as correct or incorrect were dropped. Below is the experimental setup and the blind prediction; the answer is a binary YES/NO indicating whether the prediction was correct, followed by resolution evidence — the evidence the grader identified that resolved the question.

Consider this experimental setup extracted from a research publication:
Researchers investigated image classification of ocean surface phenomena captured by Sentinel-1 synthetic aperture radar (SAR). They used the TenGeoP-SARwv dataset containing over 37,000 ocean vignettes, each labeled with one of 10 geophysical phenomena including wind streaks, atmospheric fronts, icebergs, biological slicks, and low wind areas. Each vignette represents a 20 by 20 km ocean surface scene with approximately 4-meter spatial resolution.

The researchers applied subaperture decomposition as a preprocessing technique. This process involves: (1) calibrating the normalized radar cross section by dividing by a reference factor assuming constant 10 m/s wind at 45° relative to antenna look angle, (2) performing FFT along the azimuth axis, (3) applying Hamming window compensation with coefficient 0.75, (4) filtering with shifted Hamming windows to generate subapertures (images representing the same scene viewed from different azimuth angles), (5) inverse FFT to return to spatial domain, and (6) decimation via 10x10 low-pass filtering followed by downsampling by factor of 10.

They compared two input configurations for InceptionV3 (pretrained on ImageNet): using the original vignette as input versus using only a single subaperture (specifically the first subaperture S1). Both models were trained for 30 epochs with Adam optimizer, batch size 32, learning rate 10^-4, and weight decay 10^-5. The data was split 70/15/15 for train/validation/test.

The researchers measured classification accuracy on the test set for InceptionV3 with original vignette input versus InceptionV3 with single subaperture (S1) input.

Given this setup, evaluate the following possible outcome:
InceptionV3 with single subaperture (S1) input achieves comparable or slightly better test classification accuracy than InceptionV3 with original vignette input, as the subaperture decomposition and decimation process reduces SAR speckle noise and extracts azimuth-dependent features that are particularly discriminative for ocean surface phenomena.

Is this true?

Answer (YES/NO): NO